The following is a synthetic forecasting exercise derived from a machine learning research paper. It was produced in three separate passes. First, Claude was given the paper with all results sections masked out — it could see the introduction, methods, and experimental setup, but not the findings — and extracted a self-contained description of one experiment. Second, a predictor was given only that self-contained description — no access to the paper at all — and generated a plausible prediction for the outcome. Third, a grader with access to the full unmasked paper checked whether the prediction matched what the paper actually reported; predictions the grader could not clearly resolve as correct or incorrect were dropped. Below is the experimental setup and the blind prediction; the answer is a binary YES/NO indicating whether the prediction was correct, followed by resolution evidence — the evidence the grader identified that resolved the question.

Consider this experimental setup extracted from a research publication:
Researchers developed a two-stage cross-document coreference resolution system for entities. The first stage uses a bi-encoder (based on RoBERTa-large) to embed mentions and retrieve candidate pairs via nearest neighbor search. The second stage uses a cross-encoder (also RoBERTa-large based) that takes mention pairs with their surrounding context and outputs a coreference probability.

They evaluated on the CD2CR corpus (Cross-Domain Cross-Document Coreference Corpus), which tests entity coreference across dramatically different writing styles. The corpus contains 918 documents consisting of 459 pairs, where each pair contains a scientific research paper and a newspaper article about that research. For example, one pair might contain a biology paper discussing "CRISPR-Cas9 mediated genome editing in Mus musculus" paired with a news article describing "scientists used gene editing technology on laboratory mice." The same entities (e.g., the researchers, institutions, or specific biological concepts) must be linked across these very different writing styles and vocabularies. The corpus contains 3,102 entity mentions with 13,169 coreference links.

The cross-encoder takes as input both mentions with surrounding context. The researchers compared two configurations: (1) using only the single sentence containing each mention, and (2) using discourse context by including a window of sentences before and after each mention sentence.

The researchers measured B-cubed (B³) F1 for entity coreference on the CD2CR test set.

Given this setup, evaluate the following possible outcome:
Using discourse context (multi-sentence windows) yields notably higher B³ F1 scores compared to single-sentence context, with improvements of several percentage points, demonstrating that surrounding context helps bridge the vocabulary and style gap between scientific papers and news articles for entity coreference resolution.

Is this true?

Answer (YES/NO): YES